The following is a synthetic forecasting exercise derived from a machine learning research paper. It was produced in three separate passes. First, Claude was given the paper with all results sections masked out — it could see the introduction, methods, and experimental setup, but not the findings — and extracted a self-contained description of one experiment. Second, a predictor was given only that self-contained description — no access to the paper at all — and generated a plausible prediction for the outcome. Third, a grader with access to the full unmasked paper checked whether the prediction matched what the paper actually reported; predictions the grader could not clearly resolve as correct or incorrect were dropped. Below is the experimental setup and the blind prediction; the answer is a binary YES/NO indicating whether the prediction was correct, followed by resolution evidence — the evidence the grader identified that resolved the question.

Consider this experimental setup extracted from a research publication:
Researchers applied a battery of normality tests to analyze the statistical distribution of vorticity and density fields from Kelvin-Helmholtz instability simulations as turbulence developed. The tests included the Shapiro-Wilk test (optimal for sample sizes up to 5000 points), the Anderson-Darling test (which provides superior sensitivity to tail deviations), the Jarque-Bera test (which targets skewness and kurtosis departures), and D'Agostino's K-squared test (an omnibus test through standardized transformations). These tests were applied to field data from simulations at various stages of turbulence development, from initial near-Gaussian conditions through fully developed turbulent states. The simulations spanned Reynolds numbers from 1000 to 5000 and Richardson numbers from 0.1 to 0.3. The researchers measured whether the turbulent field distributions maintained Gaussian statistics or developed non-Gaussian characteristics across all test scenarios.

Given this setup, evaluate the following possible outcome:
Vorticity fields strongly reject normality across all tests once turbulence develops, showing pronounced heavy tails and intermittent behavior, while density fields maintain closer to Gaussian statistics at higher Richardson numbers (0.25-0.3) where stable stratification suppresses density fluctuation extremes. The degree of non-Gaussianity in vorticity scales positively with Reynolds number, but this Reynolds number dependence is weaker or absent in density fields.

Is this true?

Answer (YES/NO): NO